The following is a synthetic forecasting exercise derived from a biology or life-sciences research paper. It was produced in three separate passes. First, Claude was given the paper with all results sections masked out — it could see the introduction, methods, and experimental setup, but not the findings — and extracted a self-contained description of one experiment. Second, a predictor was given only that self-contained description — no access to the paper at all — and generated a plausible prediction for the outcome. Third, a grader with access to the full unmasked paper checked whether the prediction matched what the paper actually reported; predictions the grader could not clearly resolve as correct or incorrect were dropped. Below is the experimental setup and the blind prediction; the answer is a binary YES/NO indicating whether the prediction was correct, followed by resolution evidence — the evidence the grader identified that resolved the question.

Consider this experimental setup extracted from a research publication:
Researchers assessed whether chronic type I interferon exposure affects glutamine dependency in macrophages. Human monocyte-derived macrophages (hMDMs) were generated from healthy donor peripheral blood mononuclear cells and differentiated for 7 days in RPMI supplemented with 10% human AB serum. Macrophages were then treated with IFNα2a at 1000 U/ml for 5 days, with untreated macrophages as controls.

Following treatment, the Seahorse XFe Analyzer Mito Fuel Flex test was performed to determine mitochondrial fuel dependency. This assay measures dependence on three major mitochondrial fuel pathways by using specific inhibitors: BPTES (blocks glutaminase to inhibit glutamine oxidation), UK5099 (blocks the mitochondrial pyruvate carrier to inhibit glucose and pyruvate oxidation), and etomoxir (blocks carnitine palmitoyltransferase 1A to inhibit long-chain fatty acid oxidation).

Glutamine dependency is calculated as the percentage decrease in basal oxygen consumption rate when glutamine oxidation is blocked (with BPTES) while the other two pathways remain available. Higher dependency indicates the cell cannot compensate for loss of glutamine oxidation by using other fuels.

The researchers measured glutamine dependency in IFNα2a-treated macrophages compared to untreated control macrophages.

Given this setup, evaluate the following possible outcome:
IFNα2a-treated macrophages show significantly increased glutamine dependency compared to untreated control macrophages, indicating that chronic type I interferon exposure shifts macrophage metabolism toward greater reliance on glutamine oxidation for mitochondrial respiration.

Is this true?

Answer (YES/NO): NO